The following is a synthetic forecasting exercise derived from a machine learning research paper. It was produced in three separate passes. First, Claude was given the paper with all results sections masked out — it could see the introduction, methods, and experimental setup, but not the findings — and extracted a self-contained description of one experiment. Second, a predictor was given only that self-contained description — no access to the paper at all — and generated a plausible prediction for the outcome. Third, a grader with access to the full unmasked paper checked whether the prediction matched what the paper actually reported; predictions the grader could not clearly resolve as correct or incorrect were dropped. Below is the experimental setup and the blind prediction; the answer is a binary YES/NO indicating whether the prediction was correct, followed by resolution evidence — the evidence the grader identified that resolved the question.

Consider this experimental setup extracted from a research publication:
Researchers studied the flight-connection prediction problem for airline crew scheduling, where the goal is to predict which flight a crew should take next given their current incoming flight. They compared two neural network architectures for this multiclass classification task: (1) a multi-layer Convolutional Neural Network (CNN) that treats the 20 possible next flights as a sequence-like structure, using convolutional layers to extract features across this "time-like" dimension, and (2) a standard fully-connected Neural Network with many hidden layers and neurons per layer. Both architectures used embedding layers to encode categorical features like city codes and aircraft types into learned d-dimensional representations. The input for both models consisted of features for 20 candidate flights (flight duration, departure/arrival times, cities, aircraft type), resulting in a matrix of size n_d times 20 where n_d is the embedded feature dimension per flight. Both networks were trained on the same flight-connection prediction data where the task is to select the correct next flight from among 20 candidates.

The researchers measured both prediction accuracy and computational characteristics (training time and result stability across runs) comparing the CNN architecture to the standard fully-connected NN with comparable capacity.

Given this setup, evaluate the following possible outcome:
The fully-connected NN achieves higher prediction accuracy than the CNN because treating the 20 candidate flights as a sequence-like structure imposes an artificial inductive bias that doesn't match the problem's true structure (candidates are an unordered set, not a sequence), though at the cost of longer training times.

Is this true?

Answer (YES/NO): NO